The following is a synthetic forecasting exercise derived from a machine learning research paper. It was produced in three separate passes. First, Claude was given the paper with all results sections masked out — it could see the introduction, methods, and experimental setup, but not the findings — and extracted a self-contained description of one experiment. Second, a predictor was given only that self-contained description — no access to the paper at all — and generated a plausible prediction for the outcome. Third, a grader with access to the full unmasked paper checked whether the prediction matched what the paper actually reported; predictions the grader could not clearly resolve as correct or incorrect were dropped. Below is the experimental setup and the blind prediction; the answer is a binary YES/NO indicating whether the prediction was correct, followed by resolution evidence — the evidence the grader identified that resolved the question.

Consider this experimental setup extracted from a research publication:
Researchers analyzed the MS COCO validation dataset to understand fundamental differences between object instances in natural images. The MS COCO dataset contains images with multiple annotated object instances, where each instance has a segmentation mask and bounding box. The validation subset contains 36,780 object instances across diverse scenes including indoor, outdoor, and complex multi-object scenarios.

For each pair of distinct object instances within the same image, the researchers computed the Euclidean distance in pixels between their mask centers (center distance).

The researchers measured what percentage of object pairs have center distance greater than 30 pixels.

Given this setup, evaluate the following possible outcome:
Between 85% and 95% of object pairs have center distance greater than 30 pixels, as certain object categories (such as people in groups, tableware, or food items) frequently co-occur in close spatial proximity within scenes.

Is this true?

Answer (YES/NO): NO